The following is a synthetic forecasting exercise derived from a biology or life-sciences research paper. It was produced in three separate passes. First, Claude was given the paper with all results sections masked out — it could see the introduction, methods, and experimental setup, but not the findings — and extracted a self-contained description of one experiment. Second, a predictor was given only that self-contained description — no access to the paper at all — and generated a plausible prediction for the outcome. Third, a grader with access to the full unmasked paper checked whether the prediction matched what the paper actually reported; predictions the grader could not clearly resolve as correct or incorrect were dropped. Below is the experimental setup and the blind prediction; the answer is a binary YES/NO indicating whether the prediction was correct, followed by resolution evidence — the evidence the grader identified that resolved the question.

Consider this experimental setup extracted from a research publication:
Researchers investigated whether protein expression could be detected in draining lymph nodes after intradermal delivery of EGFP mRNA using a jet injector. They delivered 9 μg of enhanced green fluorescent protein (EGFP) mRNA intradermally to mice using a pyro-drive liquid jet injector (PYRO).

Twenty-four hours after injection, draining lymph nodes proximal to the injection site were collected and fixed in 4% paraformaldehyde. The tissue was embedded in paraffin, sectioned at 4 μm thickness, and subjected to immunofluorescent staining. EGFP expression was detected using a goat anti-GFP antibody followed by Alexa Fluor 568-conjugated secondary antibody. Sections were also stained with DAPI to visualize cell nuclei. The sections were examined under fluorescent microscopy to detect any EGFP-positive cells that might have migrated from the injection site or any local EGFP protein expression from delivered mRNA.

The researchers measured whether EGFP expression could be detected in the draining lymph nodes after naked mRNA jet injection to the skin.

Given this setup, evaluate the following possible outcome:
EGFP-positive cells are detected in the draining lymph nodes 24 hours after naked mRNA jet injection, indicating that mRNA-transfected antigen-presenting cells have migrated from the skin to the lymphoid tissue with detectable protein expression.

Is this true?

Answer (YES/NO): YES